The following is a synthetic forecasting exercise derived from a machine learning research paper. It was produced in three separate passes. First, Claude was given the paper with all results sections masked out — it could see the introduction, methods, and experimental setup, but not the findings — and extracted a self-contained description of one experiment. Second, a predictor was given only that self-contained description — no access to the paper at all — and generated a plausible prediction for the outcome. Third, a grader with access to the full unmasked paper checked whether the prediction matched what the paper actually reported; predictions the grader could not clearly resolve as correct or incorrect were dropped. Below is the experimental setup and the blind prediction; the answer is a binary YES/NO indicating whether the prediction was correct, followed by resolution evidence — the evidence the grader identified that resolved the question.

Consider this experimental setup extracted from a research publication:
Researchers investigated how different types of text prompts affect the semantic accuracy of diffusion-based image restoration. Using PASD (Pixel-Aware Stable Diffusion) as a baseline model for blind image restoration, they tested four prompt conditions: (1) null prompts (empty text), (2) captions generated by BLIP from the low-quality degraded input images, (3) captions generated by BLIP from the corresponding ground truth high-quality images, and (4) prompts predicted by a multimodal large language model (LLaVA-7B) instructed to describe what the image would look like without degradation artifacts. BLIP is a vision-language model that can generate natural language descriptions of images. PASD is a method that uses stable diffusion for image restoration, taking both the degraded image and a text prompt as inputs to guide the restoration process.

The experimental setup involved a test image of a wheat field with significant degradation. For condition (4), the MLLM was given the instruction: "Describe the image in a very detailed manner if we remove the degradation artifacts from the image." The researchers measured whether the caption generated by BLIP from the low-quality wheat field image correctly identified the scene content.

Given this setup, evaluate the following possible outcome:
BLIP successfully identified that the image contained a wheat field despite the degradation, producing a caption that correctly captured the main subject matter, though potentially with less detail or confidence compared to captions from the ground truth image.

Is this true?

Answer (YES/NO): NO